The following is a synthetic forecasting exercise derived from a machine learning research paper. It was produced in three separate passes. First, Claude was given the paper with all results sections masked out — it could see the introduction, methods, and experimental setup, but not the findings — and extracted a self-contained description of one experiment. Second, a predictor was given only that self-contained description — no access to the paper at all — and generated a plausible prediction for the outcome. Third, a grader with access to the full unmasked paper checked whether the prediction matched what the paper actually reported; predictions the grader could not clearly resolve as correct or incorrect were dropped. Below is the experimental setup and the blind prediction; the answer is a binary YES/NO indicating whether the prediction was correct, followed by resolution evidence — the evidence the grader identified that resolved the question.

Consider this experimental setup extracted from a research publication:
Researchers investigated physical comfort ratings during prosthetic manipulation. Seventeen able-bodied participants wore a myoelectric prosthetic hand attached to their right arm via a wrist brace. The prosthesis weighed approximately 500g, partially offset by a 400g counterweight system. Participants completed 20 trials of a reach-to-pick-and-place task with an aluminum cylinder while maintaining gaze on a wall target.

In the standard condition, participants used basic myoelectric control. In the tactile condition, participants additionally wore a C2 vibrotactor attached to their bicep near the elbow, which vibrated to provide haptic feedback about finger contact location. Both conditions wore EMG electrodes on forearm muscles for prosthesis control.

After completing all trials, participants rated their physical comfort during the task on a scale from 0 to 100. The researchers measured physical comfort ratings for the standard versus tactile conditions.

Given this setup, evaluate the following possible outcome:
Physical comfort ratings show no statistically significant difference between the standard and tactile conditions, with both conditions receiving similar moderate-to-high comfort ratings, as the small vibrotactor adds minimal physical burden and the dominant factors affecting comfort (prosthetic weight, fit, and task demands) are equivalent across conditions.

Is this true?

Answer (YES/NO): YES